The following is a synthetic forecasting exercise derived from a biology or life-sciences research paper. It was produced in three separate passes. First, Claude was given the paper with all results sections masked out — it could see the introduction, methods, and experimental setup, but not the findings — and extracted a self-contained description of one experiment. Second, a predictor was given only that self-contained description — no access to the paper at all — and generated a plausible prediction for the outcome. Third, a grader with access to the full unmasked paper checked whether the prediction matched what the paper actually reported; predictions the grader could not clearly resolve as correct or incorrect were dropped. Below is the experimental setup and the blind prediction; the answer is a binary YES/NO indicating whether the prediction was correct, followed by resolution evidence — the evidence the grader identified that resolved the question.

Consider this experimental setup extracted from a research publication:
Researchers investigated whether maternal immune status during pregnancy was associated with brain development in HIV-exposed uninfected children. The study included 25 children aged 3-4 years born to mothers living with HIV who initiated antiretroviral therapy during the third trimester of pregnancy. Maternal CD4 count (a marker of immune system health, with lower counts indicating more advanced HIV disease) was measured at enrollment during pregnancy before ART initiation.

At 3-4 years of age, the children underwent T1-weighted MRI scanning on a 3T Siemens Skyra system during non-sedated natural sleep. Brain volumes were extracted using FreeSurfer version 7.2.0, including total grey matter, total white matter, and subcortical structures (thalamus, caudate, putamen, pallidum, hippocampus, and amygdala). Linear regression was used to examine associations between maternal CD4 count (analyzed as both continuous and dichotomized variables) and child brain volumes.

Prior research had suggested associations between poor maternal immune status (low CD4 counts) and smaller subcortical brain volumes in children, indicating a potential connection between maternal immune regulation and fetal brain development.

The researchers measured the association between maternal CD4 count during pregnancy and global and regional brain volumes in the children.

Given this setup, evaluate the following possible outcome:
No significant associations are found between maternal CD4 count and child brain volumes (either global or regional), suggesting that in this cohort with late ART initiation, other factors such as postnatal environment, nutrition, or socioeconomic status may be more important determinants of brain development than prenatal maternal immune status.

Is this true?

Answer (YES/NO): YES